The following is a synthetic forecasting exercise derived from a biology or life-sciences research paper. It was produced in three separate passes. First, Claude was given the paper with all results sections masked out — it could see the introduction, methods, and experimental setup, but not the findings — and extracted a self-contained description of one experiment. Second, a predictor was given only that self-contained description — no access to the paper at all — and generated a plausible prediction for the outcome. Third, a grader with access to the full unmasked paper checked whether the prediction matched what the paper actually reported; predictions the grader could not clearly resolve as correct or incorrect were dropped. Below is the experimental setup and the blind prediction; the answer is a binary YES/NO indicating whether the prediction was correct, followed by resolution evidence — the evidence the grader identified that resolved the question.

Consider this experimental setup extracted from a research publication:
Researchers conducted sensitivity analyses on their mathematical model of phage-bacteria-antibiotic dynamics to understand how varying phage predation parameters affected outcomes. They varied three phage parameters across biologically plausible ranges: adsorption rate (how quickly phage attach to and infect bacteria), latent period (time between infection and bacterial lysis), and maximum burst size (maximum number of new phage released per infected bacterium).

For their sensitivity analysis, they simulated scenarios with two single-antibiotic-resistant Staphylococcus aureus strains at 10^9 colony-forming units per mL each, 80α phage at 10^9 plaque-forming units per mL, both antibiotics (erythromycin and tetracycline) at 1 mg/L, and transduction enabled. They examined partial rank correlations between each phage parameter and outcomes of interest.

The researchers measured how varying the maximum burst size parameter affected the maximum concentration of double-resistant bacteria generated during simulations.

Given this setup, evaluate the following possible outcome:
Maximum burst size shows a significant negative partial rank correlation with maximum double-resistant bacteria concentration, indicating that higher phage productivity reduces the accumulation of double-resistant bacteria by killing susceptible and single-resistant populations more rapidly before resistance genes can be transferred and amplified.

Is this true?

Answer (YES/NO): YES